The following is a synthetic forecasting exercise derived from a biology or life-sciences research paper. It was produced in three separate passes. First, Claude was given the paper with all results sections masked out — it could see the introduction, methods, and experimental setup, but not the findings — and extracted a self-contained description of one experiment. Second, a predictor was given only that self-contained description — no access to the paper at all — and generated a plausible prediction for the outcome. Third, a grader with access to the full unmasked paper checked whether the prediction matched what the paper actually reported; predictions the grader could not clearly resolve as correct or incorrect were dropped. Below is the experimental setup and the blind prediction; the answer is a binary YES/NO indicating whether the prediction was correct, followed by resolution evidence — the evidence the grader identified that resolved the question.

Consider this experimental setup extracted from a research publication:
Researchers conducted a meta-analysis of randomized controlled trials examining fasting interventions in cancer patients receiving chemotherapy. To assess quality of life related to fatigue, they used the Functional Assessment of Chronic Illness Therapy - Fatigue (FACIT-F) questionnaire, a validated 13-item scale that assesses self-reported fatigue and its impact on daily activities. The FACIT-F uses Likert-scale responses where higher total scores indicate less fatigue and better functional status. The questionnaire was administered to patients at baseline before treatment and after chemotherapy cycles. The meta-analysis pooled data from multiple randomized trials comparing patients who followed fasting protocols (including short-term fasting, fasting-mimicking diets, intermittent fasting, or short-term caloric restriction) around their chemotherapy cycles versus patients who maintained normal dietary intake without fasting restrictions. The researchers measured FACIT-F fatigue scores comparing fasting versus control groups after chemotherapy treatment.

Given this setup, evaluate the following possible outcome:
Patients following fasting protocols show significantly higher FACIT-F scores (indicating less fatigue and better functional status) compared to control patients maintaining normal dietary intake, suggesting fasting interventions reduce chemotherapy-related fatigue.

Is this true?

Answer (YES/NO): NO